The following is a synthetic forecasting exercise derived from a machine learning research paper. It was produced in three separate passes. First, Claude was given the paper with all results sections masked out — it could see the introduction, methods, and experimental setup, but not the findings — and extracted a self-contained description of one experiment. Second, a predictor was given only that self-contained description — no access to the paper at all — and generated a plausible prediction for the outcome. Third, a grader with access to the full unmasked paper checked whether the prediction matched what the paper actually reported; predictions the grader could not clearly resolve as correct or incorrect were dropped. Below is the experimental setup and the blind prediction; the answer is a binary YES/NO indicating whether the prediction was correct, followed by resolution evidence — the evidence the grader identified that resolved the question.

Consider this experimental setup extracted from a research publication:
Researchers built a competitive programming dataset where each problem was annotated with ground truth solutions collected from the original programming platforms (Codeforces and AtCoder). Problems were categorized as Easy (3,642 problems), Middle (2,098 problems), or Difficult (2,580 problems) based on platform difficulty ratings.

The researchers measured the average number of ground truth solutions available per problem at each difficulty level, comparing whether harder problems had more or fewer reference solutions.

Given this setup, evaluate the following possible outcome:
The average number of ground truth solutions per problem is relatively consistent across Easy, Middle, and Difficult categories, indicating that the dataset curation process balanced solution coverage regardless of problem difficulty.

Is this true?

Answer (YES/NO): YES